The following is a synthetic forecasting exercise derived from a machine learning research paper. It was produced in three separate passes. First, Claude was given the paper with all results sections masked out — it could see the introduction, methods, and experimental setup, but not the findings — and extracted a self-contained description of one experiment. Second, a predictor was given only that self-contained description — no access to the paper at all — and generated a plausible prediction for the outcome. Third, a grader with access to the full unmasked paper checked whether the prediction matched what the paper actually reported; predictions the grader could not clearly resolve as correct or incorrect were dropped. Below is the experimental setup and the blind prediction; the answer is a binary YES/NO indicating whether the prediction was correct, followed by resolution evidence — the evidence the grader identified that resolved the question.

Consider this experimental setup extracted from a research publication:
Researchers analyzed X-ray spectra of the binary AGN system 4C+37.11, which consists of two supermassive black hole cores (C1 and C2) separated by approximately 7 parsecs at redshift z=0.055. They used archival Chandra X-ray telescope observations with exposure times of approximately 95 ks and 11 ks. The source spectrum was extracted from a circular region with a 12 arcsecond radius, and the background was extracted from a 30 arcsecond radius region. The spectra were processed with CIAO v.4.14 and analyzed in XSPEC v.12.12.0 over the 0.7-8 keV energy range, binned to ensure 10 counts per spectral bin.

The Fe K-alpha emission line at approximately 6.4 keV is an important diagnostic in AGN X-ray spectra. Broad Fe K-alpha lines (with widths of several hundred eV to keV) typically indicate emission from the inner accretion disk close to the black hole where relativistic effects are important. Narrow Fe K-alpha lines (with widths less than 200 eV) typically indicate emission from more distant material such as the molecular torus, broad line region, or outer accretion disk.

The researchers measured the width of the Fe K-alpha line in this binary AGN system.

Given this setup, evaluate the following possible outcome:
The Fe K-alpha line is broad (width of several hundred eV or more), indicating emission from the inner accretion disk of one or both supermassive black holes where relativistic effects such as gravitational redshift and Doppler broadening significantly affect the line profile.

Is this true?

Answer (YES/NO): NO